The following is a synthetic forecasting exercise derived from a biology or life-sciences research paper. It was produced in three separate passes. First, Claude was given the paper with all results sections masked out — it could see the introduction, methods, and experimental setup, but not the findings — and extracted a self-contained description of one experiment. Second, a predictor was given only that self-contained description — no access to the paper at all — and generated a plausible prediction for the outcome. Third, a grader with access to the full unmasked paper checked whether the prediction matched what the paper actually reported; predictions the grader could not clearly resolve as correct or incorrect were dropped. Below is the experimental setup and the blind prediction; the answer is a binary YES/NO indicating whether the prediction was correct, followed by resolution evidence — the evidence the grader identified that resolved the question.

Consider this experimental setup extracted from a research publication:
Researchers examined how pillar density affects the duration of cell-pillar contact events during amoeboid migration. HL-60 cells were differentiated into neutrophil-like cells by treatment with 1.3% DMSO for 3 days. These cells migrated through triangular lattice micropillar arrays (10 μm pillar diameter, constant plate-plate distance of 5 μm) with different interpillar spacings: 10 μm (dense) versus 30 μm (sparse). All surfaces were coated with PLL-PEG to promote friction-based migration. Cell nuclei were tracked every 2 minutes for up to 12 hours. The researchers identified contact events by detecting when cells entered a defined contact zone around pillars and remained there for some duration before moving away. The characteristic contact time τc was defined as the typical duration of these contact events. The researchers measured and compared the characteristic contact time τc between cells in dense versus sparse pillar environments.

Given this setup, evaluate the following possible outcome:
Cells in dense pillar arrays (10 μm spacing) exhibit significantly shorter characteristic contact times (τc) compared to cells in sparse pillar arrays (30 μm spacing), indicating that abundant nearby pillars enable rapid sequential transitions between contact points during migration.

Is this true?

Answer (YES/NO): NO